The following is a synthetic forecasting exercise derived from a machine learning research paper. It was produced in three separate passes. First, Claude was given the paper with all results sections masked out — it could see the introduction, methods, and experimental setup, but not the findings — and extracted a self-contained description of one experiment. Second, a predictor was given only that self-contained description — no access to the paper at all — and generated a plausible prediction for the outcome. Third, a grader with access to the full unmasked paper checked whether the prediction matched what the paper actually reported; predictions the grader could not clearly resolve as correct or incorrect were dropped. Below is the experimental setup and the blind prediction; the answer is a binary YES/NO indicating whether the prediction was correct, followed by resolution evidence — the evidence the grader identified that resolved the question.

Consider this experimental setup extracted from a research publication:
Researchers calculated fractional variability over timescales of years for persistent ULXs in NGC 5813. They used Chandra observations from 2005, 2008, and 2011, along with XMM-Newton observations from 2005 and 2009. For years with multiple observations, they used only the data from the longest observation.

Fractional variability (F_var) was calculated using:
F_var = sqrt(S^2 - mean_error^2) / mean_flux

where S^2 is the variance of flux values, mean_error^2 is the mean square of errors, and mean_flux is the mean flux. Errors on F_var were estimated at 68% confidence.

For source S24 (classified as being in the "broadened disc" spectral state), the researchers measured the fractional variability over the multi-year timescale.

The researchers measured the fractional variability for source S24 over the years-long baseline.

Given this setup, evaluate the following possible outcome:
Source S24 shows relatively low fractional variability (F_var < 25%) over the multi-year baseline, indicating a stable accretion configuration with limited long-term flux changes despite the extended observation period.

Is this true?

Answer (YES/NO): NO